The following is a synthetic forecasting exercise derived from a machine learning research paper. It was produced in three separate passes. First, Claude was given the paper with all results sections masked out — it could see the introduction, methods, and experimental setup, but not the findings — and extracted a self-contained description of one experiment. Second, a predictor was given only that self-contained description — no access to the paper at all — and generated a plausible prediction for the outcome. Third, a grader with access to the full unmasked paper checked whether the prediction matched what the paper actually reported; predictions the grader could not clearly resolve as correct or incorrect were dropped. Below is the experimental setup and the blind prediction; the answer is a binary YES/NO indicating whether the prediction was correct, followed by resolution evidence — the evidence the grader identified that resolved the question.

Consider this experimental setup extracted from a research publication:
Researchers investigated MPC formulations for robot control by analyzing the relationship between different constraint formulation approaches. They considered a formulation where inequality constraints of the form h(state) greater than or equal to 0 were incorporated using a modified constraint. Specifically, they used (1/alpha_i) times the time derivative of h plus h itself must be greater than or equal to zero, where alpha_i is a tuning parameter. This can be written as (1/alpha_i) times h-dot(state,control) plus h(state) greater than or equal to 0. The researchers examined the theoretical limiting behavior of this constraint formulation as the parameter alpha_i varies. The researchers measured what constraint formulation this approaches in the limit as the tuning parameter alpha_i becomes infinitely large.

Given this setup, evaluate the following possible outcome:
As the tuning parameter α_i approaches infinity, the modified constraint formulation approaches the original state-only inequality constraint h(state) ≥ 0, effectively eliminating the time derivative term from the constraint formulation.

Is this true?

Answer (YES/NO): YES